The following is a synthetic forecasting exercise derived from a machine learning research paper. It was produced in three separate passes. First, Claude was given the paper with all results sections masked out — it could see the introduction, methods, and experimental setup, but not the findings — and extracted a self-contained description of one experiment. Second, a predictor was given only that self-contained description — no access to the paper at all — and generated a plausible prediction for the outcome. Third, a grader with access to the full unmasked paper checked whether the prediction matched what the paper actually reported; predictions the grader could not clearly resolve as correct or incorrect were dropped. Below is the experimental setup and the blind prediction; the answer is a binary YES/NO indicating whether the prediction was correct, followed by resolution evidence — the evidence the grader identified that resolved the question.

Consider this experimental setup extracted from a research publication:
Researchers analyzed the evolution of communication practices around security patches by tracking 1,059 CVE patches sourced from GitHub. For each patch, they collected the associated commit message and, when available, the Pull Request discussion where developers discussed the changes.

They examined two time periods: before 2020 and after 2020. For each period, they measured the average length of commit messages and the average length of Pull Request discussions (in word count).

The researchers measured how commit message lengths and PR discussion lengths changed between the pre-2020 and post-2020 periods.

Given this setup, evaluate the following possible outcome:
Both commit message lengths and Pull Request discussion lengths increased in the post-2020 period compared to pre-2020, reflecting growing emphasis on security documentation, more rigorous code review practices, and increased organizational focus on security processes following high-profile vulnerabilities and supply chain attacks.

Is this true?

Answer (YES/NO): NO